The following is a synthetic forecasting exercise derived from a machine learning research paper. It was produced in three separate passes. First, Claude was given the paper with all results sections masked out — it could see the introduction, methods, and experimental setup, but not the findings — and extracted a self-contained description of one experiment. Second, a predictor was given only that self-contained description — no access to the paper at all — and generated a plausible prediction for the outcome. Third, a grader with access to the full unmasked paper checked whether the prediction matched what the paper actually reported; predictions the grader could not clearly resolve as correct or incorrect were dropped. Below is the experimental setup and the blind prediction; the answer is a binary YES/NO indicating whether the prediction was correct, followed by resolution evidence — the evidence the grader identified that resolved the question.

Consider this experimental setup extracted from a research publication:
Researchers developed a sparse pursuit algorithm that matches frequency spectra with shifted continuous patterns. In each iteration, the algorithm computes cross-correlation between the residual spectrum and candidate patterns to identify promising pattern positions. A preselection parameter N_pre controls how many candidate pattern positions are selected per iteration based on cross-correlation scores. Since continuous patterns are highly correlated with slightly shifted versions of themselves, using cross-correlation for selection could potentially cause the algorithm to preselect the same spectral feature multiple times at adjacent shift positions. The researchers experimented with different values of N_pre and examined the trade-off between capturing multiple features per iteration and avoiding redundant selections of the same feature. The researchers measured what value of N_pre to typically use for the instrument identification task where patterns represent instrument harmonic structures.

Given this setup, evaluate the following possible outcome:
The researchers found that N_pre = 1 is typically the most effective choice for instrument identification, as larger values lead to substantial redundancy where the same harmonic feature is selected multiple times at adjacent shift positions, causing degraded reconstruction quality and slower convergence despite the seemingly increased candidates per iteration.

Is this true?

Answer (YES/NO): YES